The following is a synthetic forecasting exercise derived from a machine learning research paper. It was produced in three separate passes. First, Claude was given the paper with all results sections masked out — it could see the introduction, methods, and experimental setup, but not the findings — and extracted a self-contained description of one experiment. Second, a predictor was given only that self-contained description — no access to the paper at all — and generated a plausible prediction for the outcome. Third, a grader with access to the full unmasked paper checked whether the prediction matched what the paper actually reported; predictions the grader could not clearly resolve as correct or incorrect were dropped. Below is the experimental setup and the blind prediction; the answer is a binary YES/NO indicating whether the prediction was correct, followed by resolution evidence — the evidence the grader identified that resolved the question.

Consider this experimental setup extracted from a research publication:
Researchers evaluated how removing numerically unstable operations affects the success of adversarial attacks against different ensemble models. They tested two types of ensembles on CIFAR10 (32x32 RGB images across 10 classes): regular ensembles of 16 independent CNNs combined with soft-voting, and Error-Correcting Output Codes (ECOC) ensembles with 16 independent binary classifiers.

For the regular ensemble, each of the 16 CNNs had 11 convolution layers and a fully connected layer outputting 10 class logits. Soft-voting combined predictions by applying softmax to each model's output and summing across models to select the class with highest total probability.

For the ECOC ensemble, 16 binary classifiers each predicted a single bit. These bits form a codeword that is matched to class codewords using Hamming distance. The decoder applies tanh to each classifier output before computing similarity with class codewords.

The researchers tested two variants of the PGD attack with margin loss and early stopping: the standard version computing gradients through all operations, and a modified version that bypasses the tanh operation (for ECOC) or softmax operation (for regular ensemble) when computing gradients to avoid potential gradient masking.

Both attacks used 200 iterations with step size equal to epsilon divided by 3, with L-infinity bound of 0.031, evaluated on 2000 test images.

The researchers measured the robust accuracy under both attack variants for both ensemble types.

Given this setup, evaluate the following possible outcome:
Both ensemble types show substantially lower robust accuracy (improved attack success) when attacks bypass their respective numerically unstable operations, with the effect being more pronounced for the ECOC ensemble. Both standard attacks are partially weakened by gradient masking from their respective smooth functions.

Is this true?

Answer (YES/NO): NO